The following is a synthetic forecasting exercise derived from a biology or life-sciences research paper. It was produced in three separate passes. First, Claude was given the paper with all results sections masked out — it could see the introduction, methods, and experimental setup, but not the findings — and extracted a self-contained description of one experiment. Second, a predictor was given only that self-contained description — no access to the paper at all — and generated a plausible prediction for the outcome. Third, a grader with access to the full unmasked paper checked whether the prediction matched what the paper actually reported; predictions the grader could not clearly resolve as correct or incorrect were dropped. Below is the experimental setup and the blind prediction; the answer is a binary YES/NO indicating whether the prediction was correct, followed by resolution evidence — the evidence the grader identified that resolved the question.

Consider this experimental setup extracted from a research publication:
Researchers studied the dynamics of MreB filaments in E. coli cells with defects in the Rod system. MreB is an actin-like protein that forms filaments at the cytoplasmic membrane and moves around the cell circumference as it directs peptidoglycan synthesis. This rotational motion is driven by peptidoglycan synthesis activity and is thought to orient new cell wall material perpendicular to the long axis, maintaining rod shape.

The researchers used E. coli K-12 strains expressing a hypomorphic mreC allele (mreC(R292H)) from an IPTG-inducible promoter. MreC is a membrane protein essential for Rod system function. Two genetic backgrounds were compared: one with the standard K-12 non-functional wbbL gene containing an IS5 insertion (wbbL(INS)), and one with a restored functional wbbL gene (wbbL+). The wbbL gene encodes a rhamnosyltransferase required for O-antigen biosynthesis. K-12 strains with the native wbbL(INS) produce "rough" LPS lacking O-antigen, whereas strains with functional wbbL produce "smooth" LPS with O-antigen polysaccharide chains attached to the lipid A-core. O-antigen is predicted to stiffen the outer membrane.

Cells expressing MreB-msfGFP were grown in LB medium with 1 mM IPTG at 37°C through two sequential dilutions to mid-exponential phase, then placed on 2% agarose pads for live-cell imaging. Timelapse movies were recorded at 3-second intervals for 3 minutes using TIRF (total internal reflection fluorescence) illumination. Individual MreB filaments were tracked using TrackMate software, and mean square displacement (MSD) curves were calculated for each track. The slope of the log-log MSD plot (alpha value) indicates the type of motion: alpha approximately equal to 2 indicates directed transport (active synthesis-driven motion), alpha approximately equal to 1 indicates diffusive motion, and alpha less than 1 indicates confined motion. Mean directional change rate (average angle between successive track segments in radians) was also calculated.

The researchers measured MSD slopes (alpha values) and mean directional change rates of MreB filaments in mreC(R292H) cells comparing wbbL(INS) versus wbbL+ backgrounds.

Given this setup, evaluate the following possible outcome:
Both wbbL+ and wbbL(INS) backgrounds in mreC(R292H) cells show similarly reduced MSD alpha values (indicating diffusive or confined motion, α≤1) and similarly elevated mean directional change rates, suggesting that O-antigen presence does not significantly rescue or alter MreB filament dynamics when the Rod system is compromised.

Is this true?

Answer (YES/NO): NO